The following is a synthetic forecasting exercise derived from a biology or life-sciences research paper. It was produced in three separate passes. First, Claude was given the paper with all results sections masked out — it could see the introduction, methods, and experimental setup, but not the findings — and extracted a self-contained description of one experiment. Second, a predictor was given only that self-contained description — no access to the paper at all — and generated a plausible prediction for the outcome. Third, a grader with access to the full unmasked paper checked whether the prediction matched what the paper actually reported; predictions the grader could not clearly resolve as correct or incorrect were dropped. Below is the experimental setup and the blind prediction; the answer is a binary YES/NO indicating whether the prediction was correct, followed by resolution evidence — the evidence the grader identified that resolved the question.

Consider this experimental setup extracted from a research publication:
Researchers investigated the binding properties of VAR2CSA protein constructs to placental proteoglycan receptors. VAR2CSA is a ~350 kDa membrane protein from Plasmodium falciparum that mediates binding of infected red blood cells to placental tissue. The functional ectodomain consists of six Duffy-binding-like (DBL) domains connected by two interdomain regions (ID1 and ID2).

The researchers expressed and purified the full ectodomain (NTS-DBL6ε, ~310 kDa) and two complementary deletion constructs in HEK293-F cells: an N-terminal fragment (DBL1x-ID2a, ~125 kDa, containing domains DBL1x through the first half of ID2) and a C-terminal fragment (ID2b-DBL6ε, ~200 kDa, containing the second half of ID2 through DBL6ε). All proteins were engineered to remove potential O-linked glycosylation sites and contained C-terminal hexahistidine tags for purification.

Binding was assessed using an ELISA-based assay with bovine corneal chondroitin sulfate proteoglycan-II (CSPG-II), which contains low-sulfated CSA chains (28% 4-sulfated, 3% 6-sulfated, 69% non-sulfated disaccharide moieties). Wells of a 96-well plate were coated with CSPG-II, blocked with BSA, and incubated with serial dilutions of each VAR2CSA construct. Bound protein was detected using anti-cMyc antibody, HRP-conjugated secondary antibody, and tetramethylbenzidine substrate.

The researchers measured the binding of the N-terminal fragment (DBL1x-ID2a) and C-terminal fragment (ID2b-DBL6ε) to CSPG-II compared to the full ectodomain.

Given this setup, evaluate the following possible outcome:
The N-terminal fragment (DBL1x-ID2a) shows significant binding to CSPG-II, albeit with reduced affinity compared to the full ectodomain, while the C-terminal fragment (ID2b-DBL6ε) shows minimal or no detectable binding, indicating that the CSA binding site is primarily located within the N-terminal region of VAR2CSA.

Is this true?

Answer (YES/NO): YES